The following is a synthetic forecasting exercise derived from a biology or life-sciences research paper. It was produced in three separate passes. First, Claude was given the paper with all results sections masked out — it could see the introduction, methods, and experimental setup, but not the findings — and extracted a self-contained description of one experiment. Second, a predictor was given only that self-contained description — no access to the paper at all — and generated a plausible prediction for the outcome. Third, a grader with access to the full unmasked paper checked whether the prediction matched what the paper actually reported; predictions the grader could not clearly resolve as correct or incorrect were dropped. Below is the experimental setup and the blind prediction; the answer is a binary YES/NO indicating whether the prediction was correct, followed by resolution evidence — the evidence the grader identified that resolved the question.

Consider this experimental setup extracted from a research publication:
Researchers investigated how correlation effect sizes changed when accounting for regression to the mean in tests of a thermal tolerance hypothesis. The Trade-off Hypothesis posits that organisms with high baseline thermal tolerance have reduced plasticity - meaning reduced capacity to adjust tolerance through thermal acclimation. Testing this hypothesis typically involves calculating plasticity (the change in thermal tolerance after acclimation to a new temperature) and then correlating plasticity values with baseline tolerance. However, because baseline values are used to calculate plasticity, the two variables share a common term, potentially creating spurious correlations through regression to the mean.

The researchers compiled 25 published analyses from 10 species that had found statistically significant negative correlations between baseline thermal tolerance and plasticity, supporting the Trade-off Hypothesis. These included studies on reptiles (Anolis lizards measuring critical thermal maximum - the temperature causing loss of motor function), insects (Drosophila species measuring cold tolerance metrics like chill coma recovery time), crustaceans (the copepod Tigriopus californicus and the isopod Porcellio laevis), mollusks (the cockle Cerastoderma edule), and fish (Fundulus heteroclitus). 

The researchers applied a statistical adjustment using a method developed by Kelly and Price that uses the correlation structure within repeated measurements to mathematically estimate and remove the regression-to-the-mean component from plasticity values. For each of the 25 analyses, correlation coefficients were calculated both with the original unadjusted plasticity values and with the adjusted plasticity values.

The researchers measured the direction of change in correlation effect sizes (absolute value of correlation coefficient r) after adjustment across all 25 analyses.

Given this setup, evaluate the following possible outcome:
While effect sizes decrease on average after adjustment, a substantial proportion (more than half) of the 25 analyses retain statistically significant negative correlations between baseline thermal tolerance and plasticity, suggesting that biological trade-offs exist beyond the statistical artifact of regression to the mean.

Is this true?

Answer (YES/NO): NO